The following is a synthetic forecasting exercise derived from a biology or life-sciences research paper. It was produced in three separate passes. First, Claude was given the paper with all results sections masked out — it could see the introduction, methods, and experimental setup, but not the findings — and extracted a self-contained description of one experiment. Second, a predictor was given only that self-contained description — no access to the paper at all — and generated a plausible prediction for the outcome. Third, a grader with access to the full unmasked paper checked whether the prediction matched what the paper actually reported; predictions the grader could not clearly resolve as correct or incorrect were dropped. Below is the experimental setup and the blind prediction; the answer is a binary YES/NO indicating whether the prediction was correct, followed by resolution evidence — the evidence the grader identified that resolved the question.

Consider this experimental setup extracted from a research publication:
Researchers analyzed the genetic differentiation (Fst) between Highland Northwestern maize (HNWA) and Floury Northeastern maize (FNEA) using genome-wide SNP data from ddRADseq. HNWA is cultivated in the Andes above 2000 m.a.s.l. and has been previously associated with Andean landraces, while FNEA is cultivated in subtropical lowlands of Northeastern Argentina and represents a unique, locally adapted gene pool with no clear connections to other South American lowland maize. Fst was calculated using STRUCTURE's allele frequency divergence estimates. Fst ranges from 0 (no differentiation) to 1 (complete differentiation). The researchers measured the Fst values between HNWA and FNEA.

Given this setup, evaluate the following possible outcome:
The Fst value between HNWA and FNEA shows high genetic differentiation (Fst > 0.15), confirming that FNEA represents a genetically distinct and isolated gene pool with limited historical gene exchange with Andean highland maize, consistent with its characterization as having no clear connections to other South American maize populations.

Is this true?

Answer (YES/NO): NO